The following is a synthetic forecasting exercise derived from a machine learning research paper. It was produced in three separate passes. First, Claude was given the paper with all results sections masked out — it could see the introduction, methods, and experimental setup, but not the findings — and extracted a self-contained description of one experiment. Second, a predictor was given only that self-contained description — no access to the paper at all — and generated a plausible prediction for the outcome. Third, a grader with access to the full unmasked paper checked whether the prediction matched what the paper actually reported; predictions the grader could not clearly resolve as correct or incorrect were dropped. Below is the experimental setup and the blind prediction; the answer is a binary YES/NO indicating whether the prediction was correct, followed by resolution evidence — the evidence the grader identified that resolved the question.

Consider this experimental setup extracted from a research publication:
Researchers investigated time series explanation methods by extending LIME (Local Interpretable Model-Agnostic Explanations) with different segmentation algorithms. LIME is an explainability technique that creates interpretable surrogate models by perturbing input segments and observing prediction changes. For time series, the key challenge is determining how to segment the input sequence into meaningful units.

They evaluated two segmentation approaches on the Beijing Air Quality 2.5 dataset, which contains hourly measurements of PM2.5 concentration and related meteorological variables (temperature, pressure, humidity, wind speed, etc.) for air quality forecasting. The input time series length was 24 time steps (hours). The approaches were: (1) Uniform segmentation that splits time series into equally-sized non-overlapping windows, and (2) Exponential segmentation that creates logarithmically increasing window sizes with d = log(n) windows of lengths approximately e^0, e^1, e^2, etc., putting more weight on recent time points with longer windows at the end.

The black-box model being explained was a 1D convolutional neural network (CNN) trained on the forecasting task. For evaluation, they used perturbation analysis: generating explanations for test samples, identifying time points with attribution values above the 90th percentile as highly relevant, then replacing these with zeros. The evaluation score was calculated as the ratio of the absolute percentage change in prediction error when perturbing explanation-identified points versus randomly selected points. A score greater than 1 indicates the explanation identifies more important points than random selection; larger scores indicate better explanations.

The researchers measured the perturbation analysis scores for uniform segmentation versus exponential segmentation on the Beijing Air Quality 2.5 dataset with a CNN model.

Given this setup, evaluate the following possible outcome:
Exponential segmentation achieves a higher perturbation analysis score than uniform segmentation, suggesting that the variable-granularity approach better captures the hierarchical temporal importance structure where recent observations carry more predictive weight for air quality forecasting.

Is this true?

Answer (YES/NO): NO